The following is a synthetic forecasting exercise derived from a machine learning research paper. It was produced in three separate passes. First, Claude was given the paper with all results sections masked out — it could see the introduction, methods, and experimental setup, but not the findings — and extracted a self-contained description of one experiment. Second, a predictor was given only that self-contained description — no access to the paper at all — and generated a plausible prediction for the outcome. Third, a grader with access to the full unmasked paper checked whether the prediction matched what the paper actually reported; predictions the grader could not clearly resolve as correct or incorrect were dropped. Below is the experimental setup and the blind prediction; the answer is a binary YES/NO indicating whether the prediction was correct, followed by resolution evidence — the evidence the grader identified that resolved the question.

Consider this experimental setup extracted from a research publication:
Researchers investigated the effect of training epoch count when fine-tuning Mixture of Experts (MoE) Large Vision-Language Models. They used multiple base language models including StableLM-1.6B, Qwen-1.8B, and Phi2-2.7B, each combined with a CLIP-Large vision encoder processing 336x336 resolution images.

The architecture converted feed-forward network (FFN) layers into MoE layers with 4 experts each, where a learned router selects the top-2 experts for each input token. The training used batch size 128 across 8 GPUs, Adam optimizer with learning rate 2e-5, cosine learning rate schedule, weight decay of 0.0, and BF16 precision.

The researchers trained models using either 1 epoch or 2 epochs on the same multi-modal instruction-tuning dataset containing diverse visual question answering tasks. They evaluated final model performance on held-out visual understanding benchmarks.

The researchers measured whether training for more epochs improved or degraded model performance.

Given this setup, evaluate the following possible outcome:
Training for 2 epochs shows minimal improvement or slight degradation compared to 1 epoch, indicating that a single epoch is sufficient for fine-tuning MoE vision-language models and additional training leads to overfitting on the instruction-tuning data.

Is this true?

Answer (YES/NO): YES